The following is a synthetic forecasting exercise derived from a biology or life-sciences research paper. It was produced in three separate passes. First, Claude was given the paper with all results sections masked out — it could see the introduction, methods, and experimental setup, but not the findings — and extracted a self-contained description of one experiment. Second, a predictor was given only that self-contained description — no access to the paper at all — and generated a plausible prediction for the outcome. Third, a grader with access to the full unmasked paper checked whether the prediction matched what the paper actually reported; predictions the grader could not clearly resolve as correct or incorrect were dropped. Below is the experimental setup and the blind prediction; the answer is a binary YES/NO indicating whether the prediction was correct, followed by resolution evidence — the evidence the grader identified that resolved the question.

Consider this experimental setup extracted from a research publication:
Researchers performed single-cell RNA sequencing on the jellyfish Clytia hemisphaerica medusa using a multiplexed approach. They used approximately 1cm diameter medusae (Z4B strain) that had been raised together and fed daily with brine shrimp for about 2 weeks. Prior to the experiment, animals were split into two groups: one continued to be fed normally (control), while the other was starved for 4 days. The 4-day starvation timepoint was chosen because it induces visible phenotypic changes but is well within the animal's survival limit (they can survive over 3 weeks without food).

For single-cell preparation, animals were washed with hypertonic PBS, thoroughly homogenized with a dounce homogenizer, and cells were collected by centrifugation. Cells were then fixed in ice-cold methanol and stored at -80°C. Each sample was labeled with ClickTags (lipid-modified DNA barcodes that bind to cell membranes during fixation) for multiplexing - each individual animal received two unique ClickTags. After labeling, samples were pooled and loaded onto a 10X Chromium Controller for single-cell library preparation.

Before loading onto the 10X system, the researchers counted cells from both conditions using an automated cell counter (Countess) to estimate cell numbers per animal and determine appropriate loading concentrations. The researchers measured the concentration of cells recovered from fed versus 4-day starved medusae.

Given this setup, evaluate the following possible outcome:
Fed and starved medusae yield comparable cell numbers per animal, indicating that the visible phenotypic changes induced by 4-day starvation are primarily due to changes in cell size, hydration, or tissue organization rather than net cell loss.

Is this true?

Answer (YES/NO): NO